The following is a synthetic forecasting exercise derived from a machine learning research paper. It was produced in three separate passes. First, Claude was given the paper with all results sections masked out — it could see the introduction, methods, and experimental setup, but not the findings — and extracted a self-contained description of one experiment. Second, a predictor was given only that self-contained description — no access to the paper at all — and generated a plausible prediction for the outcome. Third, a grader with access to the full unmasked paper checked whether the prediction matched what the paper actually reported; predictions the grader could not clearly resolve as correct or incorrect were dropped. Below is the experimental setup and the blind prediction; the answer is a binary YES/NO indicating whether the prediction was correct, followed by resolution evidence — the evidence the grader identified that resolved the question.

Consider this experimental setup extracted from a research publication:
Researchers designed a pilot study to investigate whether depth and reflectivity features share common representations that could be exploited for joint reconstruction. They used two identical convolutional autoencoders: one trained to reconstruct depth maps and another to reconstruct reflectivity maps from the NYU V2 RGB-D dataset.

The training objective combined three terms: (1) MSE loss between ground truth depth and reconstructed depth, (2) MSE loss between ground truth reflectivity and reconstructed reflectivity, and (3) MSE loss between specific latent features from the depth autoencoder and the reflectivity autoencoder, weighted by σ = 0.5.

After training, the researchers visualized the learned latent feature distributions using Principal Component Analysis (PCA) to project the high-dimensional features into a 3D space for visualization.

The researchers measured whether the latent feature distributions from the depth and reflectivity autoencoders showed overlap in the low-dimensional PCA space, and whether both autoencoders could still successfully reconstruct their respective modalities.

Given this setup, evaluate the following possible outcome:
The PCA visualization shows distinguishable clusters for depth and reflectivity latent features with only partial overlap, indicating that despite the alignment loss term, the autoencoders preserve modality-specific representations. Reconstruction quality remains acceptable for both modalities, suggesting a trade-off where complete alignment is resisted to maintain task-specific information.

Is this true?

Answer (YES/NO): YES